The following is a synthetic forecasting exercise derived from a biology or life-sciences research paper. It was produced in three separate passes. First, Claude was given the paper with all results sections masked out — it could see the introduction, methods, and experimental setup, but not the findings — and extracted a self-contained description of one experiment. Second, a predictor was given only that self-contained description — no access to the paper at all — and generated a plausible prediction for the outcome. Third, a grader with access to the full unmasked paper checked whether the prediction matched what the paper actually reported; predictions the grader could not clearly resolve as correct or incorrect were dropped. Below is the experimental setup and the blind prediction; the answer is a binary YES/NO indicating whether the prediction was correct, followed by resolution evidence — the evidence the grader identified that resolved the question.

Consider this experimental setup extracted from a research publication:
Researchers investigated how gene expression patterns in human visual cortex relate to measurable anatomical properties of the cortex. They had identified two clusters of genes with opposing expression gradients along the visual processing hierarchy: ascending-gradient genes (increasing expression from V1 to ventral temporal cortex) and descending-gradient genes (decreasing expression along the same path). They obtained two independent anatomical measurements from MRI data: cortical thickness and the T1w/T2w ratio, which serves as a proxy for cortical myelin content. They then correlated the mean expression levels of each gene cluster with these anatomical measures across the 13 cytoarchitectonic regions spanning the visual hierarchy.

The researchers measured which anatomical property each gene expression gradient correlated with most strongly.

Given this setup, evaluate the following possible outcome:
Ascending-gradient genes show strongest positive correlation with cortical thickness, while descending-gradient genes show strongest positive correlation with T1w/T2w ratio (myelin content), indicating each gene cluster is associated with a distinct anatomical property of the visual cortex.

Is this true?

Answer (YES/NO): YES